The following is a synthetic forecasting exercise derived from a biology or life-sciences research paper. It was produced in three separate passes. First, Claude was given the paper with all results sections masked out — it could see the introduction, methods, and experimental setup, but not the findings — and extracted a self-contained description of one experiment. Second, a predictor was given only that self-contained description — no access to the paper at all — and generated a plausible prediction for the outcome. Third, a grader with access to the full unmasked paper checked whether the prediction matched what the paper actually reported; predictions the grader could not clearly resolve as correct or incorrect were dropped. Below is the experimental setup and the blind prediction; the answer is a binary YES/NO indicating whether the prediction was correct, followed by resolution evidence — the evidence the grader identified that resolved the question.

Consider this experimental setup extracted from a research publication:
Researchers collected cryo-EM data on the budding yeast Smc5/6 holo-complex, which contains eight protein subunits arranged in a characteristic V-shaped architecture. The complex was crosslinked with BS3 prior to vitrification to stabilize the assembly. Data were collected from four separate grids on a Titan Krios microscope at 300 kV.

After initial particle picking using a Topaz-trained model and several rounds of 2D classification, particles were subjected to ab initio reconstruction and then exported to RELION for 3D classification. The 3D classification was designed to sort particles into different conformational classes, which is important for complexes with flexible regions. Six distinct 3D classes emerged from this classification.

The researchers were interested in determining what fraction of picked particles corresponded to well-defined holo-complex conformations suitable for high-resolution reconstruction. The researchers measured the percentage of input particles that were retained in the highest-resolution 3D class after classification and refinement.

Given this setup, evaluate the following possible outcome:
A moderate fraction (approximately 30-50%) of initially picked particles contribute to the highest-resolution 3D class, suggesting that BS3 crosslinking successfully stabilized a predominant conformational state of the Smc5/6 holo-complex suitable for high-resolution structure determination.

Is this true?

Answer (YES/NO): NO